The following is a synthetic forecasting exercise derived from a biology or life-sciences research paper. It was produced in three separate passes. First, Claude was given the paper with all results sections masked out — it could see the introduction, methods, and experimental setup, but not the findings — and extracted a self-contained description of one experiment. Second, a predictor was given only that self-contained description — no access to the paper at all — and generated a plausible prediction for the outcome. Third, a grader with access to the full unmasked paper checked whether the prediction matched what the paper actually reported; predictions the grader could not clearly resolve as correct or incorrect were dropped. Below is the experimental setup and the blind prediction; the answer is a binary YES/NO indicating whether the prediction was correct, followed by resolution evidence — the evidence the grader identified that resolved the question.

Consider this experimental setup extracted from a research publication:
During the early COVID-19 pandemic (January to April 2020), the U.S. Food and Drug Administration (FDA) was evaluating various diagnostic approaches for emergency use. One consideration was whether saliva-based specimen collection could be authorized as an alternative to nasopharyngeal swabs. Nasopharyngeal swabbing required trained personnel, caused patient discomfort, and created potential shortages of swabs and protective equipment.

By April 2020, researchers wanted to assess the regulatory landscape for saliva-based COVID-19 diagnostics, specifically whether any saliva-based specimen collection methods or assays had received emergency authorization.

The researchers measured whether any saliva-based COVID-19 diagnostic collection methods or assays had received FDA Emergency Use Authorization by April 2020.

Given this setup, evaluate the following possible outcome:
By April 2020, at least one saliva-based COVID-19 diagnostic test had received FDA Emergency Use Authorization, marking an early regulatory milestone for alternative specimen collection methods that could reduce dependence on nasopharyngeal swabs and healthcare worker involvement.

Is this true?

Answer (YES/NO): YES